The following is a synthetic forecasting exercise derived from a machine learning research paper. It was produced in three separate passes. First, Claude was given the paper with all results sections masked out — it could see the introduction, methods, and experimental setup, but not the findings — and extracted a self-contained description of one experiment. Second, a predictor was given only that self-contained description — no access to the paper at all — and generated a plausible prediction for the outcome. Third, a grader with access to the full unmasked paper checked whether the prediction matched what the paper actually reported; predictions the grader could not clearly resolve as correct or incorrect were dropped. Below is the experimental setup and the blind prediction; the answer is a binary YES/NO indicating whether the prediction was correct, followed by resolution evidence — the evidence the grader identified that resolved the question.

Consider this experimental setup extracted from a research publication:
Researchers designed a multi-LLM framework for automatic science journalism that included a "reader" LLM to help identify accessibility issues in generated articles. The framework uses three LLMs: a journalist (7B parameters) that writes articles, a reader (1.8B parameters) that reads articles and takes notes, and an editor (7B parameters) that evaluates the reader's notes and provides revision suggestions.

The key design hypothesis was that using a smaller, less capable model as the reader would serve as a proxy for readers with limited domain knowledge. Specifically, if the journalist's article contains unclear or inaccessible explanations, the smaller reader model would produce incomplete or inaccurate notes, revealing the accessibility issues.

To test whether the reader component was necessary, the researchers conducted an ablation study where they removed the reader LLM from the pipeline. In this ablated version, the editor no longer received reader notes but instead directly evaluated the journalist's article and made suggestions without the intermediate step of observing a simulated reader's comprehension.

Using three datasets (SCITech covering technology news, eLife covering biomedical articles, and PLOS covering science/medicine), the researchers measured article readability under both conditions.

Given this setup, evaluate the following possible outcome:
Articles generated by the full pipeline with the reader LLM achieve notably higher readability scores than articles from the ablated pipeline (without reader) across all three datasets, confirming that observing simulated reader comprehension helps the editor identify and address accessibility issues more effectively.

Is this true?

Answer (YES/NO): YES